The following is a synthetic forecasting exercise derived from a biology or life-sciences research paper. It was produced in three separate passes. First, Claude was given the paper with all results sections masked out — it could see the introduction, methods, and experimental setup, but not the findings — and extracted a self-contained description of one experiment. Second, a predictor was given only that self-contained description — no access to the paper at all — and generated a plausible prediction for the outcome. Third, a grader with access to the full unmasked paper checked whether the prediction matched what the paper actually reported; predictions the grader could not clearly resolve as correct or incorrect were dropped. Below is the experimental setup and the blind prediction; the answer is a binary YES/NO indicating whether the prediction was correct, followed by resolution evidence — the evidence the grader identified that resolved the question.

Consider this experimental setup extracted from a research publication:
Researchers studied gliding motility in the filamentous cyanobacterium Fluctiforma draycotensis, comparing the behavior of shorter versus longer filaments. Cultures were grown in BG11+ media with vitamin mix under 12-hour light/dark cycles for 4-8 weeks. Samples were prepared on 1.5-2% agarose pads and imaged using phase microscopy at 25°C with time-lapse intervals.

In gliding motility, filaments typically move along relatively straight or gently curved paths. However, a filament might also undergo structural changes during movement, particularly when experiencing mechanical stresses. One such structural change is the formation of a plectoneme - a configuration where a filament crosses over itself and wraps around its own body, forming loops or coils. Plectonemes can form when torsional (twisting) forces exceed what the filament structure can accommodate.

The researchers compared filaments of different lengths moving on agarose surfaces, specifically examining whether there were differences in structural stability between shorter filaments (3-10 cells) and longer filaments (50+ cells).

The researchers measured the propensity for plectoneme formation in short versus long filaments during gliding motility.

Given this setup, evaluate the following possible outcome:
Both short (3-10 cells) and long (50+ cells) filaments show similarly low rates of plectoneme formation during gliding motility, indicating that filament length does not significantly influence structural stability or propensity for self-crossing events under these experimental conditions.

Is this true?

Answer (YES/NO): NO